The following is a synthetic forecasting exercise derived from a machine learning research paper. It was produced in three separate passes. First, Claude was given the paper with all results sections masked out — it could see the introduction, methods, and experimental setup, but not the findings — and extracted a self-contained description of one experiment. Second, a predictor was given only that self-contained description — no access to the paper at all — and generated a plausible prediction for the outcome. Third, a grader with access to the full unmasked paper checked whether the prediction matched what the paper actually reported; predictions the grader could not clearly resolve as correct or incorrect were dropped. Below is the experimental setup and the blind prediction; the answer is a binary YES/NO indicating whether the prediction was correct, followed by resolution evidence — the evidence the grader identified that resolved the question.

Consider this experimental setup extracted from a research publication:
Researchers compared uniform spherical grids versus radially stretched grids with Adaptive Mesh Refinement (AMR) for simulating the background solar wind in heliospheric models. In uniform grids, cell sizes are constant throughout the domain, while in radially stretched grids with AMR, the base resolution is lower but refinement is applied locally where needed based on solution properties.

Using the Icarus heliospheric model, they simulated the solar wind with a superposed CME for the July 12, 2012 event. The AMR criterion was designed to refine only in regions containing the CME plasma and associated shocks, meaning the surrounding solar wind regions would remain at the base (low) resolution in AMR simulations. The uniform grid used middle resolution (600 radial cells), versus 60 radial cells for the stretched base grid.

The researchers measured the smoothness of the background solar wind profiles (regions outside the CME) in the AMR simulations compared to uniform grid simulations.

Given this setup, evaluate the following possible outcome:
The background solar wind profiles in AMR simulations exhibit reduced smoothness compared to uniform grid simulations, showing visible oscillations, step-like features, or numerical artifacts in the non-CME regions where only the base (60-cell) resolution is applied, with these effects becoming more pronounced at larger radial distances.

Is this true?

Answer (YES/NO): NO